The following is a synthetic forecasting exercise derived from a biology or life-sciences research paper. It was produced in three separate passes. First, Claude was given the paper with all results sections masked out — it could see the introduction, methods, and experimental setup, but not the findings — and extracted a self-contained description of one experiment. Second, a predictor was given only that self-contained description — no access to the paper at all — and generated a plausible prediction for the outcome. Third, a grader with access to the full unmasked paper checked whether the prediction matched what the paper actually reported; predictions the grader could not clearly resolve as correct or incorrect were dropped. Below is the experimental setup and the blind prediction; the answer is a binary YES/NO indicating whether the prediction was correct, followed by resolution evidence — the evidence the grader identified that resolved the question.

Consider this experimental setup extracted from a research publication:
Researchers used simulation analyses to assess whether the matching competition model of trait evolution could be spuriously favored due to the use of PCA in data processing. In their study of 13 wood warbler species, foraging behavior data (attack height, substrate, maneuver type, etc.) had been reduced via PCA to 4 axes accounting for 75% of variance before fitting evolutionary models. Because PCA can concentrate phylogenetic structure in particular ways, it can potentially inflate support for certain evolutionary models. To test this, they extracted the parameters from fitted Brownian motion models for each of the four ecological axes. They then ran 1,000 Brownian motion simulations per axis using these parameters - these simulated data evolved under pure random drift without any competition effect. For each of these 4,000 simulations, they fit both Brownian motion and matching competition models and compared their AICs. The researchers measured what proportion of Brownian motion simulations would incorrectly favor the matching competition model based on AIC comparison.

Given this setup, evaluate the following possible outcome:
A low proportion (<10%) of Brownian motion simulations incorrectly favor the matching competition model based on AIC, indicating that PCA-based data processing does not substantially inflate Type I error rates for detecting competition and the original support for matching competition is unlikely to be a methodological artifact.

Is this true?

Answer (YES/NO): YES